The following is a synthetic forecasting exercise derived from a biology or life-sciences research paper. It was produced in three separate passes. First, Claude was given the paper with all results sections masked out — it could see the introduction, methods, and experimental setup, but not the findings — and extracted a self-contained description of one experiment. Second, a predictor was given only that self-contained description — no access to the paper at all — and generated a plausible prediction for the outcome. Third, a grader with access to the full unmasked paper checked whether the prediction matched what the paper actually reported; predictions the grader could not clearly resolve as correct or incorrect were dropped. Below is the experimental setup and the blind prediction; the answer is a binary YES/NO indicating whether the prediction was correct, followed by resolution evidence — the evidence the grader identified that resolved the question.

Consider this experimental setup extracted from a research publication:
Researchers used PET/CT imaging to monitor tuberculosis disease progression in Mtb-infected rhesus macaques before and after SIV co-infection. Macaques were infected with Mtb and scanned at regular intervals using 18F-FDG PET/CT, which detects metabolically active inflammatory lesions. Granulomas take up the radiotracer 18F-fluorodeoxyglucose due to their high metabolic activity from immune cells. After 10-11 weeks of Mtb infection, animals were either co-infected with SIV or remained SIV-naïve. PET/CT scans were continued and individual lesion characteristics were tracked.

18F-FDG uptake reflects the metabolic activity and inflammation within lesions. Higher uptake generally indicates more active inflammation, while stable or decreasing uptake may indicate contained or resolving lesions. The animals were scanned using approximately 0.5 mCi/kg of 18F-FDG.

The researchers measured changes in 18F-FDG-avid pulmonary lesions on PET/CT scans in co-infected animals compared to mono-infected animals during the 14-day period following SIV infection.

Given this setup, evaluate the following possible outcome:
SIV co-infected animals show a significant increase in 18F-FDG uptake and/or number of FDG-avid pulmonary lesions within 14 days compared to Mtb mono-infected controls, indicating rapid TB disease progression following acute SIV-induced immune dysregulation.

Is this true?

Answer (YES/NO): NO